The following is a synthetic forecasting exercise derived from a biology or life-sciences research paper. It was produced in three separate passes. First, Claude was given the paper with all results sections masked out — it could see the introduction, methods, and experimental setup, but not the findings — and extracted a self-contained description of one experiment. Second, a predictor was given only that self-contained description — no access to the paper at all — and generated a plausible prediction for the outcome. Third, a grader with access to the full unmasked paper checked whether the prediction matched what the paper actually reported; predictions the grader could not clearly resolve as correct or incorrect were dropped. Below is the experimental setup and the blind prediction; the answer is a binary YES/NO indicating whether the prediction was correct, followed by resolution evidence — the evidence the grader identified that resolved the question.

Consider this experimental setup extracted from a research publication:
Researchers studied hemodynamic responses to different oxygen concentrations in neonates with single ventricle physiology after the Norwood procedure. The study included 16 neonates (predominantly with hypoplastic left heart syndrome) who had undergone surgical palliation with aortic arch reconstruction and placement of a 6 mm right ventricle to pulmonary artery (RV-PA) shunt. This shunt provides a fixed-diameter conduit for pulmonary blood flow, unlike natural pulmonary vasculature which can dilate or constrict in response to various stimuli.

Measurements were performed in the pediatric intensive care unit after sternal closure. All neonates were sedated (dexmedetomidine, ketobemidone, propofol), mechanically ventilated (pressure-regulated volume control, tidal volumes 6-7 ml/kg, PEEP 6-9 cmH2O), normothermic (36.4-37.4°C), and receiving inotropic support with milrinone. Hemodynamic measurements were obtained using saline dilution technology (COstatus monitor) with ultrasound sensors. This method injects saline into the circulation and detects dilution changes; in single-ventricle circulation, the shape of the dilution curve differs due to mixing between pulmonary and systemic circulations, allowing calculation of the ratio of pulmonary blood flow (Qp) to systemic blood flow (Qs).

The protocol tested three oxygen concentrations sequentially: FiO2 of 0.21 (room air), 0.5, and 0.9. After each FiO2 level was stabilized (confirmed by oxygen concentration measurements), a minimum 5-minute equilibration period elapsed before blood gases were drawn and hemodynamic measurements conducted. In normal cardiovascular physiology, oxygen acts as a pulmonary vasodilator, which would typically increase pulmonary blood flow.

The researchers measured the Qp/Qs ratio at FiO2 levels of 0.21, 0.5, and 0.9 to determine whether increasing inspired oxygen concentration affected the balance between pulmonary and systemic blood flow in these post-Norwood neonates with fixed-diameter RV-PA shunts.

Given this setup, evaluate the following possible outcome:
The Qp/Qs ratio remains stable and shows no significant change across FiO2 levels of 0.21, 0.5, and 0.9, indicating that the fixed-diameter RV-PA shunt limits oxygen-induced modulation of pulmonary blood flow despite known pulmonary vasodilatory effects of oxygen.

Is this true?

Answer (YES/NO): NO